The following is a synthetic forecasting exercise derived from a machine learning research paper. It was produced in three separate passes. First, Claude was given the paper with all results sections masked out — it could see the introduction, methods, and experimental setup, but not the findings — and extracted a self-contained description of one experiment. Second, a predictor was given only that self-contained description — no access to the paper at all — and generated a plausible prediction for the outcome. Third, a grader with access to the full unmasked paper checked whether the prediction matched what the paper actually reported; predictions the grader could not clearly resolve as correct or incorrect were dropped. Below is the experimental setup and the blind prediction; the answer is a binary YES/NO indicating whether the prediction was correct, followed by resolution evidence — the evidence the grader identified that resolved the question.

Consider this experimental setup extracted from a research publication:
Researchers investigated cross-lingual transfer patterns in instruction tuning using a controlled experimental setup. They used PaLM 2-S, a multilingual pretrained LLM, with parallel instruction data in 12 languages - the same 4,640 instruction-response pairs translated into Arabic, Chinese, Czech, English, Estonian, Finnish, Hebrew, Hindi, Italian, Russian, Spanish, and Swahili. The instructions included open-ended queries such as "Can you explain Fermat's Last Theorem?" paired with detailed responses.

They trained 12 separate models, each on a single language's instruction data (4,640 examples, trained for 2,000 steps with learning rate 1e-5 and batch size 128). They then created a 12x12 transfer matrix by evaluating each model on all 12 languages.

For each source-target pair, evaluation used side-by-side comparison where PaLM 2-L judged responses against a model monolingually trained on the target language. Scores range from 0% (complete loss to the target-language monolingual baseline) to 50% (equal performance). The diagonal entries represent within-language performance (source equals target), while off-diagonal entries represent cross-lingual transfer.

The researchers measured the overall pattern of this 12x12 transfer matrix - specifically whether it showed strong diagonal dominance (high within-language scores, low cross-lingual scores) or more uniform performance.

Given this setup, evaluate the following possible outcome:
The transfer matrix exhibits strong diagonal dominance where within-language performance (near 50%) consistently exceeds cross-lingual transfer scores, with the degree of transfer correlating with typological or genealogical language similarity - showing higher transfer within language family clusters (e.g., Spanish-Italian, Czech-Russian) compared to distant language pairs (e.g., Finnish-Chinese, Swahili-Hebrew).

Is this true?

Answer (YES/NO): NO